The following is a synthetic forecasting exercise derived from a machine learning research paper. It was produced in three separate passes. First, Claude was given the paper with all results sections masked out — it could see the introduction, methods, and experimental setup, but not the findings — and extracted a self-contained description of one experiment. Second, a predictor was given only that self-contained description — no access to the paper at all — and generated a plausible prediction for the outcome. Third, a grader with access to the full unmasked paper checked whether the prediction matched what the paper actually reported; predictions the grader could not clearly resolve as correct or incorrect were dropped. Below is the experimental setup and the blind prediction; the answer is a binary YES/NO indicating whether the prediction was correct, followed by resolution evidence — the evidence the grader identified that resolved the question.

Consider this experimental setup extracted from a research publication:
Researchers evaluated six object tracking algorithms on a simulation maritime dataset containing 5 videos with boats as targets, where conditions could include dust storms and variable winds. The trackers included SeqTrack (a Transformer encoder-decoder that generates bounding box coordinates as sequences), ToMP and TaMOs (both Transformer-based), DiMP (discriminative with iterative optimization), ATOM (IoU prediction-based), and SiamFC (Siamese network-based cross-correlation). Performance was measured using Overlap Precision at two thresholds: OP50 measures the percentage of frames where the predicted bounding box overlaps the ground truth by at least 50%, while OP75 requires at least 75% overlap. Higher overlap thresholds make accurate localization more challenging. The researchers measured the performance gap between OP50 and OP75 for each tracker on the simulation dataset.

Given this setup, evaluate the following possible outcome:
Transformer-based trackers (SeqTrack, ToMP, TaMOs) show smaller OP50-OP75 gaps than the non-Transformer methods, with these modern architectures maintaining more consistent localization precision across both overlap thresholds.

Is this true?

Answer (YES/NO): YES